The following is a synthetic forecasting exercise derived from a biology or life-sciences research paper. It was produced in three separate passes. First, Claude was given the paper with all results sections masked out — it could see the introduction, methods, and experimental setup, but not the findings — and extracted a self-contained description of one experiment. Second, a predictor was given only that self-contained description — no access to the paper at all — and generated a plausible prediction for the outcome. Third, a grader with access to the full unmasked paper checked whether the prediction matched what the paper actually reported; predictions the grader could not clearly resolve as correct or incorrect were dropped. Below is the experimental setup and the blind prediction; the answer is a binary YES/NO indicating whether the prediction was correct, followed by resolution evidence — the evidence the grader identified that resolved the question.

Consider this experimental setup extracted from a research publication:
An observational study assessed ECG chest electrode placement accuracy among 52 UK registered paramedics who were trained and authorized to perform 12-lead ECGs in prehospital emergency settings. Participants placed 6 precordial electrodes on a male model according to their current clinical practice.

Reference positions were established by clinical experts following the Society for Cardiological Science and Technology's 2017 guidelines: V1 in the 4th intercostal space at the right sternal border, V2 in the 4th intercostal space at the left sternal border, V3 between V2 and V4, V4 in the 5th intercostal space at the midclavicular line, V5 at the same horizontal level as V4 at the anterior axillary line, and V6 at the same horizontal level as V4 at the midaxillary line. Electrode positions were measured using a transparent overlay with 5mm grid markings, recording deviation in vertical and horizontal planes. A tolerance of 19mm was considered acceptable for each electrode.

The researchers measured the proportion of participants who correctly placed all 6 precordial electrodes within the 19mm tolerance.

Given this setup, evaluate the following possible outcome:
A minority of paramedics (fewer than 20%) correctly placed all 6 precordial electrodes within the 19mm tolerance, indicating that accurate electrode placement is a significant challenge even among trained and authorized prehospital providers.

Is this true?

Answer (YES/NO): YES